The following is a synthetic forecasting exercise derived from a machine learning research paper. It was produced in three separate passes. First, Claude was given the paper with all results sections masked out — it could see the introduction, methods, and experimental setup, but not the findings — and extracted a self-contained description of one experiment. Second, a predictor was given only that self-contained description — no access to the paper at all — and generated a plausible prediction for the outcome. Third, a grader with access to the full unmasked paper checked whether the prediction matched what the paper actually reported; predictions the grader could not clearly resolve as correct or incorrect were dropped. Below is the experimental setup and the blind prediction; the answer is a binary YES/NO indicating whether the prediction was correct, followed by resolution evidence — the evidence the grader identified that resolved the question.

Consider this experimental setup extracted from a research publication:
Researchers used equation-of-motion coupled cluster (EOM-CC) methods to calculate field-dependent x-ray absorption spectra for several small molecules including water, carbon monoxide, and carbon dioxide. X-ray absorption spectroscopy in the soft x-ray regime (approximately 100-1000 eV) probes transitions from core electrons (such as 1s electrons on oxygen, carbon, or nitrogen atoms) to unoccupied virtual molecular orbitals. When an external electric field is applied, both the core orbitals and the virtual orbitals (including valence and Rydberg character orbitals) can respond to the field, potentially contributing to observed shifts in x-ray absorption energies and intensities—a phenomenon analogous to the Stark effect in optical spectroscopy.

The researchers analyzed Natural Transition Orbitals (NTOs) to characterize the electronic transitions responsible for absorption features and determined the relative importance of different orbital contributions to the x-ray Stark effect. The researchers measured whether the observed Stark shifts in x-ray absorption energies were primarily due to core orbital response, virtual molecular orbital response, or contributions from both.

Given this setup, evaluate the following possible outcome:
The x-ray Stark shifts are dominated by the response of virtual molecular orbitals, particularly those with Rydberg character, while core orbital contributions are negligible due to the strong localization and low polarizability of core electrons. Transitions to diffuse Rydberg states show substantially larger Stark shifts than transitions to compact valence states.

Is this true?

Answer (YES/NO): NO